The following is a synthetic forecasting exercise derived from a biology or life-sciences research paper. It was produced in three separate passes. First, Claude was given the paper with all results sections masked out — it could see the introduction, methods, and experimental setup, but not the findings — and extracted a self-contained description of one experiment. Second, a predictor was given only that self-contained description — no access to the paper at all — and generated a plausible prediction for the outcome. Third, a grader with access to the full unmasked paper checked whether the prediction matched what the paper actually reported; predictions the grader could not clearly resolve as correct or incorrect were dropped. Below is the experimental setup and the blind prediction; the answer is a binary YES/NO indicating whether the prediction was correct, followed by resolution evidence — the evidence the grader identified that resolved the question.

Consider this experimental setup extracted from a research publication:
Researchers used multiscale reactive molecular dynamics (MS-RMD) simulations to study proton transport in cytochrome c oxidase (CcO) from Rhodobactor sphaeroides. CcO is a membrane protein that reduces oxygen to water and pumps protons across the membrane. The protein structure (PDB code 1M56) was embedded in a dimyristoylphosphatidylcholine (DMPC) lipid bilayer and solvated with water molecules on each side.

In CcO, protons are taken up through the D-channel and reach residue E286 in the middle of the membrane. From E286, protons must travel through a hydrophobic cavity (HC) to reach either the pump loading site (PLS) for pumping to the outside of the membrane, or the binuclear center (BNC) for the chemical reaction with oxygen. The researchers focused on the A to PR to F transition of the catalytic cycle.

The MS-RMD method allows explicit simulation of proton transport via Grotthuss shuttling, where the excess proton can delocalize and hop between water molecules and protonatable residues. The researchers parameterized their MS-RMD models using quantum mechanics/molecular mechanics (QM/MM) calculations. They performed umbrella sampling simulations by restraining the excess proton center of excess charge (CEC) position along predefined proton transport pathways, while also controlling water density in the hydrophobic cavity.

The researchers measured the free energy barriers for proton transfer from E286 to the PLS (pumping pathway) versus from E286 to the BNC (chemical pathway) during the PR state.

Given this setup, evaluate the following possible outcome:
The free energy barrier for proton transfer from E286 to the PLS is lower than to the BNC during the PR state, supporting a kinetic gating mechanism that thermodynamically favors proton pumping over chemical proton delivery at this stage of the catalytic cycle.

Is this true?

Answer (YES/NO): NO